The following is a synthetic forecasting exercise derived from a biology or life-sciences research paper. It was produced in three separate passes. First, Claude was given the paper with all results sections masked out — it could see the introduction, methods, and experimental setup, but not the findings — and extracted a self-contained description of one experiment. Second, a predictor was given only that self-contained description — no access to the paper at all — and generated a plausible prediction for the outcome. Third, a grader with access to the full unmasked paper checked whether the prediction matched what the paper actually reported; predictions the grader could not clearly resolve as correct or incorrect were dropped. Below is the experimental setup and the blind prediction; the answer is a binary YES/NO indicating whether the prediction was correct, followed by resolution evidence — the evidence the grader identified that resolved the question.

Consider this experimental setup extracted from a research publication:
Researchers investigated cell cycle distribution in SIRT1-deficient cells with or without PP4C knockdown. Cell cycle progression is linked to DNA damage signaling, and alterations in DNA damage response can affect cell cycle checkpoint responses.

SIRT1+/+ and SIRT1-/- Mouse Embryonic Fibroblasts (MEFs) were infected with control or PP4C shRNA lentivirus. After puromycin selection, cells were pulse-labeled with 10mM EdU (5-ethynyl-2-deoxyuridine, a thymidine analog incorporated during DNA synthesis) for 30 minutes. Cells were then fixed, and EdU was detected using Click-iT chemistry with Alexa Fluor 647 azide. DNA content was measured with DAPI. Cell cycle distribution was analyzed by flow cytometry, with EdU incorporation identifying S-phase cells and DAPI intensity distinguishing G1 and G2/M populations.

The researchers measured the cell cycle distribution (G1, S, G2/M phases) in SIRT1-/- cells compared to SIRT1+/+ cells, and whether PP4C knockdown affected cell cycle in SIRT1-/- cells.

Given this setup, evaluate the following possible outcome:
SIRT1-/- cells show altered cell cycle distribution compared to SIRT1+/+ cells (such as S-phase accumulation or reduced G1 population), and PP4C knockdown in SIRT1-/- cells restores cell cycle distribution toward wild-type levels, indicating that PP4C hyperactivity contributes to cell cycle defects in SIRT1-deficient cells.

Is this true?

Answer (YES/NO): NO